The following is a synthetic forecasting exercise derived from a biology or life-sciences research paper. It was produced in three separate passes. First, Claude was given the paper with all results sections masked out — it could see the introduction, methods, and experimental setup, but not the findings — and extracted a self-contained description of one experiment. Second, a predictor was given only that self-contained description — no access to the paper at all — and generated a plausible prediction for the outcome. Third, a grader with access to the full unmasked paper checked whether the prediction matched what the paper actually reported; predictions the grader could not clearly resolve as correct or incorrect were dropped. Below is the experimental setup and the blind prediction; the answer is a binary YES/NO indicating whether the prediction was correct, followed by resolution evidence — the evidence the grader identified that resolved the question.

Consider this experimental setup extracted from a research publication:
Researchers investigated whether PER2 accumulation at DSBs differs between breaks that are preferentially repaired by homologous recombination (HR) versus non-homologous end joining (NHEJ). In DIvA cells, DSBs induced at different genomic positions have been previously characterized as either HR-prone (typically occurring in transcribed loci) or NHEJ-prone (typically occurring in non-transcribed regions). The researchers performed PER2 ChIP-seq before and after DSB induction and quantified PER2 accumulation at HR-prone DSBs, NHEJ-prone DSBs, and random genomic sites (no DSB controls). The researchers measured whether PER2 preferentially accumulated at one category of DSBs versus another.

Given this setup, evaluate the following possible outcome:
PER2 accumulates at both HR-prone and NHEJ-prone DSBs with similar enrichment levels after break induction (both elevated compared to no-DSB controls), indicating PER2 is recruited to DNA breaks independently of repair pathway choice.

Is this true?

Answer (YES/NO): NO